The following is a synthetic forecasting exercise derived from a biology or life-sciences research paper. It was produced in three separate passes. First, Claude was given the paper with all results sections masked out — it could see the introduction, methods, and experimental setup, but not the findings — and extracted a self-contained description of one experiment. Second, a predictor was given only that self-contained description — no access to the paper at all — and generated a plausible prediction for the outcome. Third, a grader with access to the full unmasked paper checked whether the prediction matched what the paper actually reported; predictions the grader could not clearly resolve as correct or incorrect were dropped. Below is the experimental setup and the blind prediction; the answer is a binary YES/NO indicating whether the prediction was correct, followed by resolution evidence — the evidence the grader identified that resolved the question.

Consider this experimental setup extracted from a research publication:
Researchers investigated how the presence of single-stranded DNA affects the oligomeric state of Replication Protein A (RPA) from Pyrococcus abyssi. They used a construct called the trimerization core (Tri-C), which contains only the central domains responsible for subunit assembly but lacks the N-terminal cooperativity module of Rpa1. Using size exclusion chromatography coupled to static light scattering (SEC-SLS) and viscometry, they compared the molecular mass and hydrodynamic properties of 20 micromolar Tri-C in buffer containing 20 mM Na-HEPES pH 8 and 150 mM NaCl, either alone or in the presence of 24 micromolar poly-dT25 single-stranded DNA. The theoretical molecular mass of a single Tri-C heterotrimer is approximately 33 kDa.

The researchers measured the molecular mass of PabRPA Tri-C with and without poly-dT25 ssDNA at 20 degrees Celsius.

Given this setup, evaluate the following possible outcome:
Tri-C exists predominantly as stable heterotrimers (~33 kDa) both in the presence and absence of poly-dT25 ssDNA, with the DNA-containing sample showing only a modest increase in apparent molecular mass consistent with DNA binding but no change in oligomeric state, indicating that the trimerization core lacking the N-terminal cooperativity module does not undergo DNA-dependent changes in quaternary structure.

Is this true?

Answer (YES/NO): NO